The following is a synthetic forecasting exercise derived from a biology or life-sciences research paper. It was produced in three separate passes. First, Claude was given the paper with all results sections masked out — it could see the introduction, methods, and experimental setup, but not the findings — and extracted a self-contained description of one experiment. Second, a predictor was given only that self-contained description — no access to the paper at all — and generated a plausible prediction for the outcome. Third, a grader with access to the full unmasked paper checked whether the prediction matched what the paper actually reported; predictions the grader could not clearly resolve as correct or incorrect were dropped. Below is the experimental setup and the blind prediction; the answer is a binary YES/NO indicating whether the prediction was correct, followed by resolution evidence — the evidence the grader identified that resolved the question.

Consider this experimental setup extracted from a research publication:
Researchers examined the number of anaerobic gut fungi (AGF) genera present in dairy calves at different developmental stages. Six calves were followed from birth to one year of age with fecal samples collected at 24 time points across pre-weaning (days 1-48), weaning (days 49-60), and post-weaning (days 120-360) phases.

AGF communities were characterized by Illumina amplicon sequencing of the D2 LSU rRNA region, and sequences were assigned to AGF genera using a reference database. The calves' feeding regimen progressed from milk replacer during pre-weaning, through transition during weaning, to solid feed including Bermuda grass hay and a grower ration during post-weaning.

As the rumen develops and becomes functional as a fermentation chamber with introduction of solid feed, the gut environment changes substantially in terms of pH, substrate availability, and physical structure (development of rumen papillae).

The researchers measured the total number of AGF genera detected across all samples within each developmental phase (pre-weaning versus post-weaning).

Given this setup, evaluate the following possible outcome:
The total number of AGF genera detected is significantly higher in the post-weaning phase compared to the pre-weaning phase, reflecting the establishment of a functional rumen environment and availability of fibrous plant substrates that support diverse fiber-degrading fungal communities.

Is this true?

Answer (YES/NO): NO